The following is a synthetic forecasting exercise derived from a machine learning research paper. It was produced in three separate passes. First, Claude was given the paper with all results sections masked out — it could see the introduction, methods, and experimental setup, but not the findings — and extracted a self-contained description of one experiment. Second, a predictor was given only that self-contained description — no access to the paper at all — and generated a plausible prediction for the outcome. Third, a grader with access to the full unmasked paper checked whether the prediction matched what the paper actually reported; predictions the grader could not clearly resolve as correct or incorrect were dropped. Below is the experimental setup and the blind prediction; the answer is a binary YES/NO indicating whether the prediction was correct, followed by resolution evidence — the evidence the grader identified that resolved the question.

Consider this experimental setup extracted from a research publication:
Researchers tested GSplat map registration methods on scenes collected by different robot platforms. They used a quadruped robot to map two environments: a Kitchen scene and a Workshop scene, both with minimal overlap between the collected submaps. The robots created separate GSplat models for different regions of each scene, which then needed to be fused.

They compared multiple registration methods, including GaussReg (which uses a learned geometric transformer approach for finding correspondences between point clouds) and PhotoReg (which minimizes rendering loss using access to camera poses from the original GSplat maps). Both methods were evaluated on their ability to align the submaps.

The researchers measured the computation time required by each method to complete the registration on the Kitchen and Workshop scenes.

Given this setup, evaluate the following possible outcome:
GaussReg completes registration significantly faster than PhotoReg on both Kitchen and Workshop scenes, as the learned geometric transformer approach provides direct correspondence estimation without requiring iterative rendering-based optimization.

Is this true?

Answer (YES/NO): YES